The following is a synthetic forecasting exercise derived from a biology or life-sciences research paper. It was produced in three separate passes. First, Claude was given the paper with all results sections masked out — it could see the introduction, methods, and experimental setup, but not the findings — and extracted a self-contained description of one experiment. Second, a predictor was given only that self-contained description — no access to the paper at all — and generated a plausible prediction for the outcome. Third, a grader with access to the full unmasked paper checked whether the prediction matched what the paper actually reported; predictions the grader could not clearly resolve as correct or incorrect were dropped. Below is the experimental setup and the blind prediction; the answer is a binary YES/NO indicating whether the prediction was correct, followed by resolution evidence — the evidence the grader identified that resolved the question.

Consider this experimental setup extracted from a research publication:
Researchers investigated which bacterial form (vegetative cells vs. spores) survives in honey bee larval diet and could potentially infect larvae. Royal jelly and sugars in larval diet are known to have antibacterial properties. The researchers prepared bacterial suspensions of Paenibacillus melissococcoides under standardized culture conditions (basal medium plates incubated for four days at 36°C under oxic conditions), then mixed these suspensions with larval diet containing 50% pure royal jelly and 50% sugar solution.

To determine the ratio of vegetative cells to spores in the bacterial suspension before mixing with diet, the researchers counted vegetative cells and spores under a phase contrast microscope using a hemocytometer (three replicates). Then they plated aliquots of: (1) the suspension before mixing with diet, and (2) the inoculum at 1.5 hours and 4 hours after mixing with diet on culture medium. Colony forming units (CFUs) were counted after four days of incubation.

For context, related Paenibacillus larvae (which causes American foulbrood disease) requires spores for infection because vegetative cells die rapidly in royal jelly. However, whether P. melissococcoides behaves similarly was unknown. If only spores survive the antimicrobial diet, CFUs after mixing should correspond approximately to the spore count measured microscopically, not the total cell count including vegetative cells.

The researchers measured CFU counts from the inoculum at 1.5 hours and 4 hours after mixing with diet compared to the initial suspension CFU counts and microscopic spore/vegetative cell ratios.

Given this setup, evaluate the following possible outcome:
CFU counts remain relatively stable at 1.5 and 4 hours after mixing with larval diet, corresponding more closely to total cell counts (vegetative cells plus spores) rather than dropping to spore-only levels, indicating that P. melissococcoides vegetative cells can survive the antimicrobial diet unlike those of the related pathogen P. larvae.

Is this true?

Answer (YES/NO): NO